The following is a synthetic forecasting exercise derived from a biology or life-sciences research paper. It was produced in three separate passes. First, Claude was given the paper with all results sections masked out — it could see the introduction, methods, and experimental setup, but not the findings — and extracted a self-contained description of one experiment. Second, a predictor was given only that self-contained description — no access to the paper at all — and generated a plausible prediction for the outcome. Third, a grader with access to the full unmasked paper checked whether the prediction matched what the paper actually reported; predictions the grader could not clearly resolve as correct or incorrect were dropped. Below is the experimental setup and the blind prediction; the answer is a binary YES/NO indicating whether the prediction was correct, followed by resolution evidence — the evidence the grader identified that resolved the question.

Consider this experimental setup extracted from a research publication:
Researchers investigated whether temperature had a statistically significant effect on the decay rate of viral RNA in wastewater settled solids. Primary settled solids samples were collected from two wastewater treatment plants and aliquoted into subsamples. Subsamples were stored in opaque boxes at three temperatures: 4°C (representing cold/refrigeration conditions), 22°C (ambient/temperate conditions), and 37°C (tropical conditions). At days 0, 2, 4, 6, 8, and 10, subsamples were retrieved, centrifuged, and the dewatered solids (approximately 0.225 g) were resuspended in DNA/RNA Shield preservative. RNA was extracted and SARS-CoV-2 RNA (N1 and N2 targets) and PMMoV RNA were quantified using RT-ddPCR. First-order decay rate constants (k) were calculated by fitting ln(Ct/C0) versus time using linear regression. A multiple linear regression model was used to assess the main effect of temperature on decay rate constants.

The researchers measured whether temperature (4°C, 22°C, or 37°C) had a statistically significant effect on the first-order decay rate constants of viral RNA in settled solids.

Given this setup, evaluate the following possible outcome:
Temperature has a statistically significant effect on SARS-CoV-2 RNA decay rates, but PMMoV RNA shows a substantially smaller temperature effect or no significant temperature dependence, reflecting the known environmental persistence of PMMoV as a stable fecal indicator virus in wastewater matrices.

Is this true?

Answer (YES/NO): NO